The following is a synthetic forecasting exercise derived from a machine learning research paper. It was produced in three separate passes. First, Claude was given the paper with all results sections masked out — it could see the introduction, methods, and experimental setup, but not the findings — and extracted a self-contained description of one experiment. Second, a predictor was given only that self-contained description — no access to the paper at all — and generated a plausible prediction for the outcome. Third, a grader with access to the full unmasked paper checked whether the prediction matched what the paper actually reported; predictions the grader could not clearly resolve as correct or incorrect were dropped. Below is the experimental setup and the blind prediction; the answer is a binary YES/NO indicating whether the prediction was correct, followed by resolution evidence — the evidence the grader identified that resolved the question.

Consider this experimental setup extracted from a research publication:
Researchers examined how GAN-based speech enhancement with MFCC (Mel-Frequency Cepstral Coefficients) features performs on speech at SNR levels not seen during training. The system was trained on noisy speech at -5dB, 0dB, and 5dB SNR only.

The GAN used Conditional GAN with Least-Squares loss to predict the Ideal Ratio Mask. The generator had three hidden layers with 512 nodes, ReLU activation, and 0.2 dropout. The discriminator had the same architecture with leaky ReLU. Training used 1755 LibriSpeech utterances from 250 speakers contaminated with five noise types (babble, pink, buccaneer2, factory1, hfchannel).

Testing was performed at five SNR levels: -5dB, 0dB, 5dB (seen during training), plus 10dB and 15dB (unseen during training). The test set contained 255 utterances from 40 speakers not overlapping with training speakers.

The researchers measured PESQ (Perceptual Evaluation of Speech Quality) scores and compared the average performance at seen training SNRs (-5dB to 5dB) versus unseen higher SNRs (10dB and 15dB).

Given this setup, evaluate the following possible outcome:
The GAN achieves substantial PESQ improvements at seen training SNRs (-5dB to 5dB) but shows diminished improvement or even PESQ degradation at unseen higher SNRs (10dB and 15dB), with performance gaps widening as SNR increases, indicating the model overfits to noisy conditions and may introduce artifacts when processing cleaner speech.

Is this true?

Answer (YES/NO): NO